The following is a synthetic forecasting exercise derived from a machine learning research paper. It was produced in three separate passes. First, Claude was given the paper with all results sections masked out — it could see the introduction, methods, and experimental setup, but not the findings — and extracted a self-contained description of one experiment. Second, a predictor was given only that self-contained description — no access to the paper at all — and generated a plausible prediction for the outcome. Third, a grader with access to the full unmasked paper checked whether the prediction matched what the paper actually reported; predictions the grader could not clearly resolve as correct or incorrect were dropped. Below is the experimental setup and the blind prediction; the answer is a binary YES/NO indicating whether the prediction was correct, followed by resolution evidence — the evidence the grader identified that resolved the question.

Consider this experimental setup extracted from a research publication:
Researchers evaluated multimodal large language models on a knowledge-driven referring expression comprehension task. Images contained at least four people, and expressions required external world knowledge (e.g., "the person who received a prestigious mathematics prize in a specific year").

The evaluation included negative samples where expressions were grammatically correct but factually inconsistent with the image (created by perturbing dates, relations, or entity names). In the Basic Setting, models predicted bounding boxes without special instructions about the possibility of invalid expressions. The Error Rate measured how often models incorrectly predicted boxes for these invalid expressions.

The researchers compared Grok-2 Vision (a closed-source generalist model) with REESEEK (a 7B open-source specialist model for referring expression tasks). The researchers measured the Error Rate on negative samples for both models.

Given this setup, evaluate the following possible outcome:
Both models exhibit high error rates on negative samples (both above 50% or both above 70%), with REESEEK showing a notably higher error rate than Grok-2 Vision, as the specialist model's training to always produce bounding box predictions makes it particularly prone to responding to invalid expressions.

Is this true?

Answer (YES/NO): NO